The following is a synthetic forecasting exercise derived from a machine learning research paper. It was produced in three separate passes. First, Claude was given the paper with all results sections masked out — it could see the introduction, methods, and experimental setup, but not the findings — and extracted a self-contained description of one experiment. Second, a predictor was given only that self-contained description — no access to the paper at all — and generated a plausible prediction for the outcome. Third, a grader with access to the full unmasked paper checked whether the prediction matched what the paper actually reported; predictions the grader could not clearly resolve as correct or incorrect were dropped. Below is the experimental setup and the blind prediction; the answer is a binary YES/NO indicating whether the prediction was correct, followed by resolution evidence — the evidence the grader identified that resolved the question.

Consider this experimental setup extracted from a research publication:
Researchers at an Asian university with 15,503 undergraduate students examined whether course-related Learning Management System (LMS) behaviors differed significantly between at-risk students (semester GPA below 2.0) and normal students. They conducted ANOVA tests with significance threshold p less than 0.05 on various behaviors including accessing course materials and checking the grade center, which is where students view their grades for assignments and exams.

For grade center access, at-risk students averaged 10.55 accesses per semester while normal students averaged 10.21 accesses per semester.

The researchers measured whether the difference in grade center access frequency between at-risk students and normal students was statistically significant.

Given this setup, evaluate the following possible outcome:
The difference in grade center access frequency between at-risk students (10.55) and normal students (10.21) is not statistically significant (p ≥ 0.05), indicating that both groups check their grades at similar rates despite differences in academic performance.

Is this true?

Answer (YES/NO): YES